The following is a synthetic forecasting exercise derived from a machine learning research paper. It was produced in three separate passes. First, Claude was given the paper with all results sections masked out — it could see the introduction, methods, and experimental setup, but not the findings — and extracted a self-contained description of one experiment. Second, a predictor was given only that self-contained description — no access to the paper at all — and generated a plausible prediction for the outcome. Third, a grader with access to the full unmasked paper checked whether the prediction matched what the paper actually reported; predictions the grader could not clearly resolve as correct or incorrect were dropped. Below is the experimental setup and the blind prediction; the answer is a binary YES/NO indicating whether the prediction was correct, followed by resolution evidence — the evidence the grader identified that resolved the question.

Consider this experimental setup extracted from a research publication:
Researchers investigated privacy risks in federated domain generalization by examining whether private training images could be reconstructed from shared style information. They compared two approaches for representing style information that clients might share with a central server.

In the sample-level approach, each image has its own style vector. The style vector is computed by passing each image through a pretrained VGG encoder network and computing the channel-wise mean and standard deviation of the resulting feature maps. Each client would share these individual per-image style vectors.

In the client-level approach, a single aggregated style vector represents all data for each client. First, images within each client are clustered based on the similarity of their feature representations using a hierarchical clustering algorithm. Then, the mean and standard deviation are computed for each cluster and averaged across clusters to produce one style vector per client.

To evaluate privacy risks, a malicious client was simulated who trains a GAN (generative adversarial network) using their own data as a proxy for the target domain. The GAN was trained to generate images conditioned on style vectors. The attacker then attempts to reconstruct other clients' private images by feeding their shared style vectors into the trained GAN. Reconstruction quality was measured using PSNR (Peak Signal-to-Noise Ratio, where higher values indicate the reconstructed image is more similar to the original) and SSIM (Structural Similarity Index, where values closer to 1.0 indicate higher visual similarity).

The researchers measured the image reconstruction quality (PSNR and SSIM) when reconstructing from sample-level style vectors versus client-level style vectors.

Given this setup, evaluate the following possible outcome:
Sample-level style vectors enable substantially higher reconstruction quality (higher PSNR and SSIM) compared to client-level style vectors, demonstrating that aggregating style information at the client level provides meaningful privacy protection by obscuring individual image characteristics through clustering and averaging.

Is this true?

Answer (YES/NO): YES